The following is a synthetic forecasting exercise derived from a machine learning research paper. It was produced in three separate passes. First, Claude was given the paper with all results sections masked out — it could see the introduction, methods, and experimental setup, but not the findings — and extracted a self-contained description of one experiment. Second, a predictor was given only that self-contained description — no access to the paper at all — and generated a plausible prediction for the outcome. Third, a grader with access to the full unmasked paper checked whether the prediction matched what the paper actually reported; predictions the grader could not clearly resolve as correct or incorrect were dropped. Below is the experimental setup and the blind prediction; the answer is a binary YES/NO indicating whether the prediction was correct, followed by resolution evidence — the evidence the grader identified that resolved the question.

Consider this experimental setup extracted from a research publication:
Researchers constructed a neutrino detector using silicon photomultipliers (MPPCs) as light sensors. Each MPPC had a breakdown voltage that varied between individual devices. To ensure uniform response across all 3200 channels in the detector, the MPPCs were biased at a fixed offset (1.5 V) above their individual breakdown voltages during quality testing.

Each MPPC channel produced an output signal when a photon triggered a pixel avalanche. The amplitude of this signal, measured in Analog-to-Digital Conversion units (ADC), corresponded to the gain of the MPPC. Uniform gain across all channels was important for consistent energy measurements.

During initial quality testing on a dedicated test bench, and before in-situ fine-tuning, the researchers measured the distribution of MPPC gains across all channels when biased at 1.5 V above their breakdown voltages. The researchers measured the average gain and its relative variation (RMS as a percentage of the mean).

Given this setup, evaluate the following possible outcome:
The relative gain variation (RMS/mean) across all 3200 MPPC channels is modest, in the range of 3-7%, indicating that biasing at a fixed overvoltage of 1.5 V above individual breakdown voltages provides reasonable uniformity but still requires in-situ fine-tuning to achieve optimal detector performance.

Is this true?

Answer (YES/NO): YES